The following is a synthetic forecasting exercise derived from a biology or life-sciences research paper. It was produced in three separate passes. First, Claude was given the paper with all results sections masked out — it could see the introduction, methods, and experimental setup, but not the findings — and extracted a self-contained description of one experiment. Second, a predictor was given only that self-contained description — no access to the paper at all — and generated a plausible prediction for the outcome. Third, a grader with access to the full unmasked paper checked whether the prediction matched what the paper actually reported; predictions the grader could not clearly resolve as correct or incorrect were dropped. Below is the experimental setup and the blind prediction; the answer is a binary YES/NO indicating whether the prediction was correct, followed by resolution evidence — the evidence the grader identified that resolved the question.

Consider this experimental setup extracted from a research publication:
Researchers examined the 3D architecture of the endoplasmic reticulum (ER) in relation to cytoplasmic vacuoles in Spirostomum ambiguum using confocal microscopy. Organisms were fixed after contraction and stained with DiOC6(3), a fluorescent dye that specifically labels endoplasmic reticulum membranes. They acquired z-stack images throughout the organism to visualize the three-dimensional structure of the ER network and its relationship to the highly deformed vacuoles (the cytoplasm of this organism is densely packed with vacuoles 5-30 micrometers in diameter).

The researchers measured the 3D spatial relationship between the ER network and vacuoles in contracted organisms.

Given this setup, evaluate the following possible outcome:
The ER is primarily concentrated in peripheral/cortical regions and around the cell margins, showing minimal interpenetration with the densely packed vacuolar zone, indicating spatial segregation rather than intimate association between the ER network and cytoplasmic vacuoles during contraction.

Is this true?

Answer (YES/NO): NO